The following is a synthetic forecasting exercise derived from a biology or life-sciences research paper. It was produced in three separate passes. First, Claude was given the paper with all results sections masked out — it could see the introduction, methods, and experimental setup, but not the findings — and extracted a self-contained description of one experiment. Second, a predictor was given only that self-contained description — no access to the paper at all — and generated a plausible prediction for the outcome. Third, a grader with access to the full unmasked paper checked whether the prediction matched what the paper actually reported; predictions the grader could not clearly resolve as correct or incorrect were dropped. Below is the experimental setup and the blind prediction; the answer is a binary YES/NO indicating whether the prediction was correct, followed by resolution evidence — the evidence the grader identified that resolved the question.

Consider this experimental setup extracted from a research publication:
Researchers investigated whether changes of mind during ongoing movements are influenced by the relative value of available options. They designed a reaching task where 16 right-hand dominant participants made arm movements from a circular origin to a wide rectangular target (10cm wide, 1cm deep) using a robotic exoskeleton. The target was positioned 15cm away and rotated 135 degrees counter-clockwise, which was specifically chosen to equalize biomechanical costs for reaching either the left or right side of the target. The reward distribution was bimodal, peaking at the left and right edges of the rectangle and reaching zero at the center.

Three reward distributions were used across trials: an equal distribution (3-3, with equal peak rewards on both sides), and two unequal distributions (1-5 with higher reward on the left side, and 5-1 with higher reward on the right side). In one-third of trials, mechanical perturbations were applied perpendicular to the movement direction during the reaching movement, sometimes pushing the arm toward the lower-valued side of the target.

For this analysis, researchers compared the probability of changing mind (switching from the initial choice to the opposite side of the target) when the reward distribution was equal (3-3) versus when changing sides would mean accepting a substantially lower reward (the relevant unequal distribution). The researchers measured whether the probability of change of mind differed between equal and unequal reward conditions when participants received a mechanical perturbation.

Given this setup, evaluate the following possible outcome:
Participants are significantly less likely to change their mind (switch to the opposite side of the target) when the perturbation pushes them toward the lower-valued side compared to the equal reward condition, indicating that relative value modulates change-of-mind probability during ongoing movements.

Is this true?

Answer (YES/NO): YES